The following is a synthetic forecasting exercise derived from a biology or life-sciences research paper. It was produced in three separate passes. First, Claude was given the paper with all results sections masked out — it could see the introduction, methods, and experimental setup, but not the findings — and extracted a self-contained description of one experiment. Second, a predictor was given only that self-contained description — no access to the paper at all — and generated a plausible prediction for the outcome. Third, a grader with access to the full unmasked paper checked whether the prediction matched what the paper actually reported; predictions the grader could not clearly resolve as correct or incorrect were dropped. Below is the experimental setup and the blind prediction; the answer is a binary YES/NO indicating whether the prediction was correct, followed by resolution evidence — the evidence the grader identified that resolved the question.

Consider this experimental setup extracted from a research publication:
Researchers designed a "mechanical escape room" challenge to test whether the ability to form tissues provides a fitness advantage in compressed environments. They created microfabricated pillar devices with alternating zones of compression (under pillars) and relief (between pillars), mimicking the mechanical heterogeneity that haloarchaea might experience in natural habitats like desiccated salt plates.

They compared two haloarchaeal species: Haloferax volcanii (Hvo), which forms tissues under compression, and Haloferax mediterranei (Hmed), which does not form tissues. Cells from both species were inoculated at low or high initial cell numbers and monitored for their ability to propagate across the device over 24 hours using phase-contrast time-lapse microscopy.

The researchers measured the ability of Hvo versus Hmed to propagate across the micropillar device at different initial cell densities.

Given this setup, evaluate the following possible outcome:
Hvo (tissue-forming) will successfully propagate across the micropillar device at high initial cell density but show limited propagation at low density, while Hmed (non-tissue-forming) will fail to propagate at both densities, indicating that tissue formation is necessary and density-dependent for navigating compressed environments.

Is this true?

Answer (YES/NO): NO